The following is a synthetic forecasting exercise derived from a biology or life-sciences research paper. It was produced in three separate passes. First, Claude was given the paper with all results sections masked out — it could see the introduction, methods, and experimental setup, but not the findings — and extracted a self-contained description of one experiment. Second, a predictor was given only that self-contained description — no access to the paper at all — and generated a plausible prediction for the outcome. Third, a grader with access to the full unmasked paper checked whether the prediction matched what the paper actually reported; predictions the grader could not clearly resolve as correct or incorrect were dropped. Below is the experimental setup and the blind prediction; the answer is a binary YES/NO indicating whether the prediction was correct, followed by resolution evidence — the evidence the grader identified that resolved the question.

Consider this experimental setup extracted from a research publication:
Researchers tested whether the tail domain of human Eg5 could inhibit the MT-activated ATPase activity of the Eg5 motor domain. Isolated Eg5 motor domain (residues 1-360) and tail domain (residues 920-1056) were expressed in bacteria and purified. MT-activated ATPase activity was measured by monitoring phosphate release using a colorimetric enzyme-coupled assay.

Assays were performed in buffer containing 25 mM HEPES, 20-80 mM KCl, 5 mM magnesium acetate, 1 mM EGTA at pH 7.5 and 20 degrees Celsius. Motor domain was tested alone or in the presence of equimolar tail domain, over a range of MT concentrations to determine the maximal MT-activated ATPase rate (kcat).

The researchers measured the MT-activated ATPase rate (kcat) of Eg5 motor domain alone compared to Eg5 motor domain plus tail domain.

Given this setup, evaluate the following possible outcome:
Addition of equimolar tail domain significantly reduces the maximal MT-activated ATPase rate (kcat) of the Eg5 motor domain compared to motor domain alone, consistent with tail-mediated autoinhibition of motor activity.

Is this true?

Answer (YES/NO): YES